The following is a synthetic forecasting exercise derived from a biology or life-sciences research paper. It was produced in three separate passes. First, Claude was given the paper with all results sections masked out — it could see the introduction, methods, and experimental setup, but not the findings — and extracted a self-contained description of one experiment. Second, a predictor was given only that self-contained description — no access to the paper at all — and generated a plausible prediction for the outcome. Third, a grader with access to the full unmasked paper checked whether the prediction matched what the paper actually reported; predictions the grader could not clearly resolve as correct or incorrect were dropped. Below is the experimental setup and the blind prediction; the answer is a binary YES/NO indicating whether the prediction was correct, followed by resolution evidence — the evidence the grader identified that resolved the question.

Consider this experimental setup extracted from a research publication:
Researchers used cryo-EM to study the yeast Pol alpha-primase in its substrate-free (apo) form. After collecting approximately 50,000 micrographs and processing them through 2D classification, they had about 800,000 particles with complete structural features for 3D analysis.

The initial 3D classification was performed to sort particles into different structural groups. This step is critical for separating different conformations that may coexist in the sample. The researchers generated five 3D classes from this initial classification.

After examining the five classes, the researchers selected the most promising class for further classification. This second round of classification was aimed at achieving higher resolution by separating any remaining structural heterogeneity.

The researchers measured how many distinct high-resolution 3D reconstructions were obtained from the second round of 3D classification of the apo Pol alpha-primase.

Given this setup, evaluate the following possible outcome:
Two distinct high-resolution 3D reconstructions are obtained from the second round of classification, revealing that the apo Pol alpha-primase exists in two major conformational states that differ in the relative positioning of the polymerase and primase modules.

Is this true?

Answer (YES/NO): YES